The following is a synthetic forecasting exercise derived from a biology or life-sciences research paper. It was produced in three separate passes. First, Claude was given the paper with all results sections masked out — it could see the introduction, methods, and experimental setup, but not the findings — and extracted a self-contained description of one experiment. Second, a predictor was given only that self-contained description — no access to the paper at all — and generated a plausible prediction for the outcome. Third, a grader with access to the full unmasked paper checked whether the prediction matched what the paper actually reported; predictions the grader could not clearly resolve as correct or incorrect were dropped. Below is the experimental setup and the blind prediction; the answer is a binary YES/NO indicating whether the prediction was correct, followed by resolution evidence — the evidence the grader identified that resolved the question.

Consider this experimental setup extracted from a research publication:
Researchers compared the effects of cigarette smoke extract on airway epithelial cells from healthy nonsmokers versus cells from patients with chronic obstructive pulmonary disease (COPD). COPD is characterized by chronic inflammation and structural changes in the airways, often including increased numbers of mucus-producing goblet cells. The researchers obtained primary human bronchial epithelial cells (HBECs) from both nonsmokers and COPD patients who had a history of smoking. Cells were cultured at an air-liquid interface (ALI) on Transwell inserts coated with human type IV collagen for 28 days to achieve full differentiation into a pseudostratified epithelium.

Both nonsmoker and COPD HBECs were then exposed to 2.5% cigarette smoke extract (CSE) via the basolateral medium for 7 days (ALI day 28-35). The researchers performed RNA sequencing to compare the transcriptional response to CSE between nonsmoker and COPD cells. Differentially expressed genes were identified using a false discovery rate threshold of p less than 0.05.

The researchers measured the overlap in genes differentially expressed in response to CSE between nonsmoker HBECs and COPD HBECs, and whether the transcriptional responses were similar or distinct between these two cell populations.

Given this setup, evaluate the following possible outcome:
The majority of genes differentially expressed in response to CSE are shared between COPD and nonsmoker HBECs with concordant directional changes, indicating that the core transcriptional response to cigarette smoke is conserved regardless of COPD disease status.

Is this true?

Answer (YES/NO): NO